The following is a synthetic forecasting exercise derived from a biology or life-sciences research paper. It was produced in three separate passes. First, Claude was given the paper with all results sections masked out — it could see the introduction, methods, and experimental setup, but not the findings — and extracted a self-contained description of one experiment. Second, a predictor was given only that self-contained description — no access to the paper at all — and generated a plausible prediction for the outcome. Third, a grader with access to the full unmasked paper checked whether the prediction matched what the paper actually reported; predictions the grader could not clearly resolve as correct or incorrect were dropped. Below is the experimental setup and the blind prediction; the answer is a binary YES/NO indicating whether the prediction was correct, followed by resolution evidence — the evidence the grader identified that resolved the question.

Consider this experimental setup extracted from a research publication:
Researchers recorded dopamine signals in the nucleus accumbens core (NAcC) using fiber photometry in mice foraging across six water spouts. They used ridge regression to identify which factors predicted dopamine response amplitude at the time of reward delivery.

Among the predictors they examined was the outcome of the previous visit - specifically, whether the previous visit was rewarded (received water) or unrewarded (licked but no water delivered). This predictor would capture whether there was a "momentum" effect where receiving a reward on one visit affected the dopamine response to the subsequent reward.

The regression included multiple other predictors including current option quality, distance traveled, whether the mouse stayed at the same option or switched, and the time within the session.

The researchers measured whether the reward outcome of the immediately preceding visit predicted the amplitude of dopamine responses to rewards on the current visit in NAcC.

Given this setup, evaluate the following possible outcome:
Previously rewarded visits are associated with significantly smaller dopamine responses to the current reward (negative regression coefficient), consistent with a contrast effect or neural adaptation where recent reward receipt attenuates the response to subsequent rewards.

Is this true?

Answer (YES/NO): NO